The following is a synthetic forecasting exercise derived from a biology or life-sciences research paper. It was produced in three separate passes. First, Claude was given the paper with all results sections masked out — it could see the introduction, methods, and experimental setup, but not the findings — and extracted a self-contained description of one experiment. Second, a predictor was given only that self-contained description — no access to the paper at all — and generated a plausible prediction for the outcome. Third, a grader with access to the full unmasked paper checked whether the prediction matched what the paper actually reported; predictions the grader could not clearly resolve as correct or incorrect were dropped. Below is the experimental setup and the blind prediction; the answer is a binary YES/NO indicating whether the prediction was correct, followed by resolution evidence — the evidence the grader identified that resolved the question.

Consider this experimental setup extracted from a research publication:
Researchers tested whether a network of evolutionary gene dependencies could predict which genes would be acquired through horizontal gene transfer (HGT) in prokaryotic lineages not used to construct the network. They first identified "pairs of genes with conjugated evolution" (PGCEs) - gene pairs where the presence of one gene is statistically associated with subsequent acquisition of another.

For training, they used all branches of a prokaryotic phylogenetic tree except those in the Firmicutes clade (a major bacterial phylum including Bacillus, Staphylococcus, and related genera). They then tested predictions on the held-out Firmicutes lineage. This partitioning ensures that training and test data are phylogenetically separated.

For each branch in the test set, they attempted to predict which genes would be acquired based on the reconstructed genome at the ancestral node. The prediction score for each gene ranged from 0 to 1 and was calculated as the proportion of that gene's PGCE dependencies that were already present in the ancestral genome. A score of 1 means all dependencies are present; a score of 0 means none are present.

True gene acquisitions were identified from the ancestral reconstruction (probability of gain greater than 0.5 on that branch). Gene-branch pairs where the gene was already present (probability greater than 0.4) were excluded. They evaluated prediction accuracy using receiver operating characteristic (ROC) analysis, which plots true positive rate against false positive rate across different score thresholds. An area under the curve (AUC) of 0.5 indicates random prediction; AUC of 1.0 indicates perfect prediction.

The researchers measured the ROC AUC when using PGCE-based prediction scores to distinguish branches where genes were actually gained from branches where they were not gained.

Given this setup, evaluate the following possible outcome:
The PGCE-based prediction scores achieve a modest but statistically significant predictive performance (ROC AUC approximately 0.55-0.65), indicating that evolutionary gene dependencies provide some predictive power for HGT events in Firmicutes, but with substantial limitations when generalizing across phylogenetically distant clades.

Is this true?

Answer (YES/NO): NO